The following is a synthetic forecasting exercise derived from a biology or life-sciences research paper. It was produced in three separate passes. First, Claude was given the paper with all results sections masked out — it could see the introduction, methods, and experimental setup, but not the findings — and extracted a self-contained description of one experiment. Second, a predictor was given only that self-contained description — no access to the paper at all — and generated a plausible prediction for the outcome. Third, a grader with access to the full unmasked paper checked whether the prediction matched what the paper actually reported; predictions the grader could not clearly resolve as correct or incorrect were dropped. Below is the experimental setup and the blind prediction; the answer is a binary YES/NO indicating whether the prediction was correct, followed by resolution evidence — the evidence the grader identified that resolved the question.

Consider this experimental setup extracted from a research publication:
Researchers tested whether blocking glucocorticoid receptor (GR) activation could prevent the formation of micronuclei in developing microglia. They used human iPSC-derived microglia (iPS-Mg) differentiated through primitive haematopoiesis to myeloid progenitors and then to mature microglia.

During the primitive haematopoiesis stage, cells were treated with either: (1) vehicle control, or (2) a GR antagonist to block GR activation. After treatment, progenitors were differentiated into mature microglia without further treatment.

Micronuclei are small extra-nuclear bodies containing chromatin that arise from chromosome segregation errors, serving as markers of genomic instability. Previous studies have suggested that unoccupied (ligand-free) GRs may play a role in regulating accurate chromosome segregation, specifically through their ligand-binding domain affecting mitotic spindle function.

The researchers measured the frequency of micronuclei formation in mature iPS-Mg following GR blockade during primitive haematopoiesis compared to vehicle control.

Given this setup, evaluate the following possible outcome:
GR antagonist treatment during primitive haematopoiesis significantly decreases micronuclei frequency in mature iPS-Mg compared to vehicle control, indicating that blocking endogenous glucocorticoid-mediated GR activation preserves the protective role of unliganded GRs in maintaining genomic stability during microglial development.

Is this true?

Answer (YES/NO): NO